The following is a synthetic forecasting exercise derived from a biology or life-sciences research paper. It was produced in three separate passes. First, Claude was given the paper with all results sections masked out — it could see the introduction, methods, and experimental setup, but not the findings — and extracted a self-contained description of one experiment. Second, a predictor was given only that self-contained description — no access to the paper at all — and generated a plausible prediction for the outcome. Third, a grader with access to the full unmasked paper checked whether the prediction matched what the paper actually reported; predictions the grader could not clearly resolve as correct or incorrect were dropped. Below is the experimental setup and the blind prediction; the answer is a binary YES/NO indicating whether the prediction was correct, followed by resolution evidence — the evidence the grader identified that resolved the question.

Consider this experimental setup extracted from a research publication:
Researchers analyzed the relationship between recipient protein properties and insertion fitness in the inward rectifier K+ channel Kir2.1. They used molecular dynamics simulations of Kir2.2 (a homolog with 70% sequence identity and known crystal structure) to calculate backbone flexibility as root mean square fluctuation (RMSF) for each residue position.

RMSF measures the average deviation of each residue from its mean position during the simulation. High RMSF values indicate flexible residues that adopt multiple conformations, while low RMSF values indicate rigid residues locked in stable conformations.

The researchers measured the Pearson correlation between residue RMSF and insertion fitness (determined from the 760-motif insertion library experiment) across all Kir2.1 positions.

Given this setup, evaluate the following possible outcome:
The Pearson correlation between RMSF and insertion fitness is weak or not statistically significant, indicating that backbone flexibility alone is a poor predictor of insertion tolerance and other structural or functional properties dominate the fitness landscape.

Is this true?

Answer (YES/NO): NO